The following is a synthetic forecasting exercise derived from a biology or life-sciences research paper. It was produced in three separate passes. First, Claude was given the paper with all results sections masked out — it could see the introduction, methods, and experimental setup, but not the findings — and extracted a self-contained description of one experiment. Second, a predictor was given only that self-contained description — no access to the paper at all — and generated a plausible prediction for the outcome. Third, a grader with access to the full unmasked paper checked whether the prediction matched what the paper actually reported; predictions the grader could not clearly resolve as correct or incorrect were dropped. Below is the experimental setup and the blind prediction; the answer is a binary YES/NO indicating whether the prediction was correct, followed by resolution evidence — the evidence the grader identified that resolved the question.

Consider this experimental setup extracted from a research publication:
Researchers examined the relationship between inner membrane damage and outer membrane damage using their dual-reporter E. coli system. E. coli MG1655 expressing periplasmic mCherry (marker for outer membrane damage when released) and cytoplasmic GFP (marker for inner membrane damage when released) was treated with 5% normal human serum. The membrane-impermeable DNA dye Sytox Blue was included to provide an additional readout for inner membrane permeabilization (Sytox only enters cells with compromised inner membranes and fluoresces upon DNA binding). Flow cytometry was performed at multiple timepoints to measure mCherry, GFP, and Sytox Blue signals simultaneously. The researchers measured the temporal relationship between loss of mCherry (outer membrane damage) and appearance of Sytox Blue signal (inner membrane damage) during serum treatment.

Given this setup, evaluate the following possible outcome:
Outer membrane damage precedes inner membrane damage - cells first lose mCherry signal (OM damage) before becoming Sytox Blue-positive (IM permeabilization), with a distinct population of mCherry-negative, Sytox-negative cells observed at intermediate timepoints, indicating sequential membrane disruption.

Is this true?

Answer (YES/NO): YES